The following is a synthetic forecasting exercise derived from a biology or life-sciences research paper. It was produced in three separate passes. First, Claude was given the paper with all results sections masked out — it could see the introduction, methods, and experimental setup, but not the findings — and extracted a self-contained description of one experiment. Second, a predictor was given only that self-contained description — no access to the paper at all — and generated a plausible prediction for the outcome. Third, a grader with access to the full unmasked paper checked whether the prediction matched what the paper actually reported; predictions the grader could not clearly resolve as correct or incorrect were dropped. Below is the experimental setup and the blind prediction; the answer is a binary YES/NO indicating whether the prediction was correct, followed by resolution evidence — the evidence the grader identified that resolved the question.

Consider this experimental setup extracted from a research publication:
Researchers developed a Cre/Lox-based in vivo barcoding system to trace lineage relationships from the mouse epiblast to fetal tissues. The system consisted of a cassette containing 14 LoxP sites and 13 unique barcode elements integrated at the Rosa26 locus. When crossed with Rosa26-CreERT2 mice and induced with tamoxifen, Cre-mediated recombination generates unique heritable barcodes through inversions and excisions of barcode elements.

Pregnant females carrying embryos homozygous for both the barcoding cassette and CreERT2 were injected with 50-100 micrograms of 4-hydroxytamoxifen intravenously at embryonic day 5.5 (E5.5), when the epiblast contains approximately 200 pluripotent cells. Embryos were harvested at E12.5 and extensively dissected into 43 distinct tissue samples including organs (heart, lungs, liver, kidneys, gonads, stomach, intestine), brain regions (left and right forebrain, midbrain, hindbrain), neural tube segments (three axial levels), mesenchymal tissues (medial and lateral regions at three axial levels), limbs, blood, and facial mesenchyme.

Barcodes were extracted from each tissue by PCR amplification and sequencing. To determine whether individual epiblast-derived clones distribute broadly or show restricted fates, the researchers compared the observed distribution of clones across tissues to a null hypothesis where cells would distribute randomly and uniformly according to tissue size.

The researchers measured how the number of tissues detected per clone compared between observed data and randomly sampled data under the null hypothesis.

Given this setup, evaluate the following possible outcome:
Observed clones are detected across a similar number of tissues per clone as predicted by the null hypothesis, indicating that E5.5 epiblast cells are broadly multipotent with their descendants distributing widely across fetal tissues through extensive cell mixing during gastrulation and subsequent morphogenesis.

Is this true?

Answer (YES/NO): NO